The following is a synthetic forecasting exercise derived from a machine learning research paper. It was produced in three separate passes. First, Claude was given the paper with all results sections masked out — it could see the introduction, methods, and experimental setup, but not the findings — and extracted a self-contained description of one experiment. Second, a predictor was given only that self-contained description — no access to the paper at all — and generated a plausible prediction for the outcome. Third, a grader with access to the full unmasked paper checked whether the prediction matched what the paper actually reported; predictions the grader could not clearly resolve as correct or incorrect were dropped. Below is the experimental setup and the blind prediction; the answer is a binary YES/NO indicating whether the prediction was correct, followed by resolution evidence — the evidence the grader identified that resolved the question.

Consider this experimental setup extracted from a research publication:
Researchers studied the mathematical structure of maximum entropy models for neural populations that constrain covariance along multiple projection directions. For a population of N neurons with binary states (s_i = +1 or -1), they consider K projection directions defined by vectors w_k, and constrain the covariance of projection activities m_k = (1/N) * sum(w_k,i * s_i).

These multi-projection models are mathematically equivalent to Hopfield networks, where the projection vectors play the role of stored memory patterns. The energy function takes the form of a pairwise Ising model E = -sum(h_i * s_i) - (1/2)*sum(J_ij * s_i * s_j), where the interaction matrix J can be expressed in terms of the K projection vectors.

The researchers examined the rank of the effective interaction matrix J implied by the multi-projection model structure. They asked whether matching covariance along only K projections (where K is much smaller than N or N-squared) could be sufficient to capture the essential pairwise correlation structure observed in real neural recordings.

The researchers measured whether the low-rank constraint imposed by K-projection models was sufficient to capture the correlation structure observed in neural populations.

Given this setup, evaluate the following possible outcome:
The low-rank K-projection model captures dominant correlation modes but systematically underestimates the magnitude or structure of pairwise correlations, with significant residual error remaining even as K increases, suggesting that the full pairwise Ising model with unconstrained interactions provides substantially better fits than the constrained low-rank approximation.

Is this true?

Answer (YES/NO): NO